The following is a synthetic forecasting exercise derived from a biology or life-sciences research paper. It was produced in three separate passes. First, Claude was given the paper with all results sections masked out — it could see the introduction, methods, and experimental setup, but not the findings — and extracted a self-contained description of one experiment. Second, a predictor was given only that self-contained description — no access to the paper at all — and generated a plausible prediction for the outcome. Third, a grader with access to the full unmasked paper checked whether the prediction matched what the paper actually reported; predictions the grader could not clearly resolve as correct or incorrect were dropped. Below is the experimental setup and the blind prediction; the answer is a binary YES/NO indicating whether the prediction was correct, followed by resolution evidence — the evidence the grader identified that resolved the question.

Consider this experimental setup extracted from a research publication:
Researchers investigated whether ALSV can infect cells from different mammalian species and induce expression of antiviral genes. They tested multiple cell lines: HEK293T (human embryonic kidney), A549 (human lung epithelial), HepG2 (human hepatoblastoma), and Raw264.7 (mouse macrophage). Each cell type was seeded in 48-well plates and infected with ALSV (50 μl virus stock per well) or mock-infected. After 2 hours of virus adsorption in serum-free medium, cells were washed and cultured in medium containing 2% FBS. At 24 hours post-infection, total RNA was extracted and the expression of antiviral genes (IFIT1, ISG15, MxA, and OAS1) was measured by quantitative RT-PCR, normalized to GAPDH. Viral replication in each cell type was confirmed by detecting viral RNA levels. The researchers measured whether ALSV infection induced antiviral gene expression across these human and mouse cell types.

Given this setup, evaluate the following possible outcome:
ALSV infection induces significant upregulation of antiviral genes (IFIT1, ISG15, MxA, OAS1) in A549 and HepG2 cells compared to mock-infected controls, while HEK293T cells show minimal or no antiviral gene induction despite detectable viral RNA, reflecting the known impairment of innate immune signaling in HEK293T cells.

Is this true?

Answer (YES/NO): NO